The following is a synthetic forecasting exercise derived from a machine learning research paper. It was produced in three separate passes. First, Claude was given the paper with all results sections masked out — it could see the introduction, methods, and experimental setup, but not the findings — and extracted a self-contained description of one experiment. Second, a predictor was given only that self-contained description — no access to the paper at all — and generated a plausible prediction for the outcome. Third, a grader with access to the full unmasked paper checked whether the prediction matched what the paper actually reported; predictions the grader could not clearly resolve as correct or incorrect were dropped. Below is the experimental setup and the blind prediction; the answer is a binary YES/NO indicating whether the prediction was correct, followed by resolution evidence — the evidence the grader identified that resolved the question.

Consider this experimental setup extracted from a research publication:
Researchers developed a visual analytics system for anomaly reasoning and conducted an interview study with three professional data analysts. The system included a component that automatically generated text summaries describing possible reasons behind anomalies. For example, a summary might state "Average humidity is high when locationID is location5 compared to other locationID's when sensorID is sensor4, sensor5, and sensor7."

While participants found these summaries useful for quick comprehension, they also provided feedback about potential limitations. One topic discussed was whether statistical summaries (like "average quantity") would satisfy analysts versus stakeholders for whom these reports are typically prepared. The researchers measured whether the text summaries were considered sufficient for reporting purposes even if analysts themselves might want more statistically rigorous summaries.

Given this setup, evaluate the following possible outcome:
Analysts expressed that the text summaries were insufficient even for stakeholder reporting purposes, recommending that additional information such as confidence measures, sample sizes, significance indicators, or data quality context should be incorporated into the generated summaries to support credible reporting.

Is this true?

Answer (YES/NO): NO